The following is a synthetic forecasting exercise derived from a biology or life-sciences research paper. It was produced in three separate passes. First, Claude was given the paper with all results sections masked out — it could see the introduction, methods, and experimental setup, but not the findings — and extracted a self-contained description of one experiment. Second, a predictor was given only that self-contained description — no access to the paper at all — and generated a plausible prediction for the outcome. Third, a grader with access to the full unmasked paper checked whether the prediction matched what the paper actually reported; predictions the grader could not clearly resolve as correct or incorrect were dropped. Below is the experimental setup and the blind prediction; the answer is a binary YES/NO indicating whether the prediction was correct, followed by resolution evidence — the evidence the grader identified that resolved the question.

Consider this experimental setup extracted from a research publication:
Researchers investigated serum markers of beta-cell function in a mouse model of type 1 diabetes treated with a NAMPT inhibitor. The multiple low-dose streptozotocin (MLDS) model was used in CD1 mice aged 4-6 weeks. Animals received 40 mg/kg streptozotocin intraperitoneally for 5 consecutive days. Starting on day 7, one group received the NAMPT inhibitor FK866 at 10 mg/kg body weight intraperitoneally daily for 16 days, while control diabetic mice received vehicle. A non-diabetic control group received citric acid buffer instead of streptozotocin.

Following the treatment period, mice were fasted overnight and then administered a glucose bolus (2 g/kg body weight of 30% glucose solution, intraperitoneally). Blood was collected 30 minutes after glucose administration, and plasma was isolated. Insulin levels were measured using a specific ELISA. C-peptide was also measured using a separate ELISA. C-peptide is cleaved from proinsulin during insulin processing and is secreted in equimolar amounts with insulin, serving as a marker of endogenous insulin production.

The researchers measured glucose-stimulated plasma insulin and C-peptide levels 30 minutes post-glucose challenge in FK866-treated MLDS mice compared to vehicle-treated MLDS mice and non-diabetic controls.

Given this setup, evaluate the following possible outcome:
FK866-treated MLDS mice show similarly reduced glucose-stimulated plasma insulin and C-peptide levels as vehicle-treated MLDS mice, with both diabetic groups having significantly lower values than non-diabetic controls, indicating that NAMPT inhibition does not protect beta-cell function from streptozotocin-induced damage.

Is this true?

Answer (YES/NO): NO